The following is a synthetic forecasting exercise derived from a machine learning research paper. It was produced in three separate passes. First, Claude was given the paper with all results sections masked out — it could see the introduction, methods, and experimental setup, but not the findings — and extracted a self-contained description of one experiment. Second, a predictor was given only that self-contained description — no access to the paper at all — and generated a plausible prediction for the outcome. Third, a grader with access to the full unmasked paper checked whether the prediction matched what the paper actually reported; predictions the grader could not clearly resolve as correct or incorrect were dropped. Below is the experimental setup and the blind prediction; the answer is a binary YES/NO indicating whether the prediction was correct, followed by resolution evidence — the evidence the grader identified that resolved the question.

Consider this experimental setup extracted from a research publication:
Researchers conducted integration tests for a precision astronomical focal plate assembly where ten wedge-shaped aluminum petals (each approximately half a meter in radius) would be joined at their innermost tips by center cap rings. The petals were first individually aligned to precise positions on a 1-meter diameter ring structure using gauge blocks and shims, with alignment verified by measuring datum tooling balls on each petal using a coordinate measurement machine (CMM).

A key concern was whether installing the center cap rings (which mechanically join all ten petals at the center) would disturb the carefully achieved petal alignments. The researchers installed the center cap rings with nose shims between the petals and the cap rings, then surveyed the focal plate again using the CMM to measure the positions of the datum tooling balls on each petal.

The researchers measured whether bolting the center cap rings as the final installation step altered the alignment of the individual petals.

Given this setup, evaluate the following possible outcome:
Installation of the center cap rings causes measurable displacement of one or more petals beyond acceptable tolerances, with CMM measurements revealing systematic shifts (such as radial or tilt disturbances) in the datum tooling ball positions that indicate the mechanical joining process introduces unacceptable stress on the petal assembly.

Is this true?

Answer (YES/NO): NO